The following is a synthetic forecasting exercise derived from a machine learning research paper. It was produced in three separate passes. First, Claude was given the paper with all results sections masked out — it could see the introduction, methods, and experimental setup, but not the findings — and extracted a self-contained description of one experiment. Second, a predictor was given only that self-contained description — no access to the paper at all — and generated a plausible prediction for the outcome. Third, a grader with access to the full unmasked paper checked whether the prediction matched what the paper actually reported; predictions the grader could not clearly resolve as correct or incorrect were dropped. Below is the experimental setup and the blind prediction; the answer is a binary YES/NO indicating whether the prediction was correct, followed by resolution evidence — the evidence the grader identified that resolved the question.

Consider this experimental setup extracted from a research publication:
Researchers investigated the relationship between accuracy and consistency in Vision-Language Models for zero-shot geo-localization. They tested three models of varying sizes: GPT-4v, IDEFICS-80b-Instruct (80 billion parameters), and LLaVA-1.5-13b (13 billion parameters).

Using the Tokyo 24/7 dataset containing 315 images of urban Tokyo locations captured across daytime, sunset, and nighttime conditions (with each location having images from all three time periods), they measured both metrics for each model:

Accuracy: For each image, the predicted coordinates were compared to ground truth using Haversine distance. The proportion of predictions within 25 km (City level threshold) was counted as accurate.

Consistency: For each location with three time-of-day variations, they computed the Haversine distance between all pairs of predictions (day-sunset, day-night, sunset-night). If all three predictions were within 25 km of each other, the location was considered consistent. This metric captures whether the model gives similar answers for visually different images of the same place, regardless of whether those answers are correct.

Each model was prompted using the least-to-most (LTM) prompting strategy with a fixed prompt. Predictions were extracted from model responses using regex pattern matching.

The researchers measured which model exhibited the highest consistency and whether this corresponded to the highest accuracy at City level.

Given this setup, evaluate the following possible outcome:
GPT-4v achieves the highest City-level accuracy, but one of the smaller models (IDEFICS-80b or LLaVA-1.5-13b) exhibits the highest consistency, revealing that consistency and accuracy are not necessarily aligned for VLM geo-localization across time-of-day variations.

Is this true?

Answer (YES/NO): NO